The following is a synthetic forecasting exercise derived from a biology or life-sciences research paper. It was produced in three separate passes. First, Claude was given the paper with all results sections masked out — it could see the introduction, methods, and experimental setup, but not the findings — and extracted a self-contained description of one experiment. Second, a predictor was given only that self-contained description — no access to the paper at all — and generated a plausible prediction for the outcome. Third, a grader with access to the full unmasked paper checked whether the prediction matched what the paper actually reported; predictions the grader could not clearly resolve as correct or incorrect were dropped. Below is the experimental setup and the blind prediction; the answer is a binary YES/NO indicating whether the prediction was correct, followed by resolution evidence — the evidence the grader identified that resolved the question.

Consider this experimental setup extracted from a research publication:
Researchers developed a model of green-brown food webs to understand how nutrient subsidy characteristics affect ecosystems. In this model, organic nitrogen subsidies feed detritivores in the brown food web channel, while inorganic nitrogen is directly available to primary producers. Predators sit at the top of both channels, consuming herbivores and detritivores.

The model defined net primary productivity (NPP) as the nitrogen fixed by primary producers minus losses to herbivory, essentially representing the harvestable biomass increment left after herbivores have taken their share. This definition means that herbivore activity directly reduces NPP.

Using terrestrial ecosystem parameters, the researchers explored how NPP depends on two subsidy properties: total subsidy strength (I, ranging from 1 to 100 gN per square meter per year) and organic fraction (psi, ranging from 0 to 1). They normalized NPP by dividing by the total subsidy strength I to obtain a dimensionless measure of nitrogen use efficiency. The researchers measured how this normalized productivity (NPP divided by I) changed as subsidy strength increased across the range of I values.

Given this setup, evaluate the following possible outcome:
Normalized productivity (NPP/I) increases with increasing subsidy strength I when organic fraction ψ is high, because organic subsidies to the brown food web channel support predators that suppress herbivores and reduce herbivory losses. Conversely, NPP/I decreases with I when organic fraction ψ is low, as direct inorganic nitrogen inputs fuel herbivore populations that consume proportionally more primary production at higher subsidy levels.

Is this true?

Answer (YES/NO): NO